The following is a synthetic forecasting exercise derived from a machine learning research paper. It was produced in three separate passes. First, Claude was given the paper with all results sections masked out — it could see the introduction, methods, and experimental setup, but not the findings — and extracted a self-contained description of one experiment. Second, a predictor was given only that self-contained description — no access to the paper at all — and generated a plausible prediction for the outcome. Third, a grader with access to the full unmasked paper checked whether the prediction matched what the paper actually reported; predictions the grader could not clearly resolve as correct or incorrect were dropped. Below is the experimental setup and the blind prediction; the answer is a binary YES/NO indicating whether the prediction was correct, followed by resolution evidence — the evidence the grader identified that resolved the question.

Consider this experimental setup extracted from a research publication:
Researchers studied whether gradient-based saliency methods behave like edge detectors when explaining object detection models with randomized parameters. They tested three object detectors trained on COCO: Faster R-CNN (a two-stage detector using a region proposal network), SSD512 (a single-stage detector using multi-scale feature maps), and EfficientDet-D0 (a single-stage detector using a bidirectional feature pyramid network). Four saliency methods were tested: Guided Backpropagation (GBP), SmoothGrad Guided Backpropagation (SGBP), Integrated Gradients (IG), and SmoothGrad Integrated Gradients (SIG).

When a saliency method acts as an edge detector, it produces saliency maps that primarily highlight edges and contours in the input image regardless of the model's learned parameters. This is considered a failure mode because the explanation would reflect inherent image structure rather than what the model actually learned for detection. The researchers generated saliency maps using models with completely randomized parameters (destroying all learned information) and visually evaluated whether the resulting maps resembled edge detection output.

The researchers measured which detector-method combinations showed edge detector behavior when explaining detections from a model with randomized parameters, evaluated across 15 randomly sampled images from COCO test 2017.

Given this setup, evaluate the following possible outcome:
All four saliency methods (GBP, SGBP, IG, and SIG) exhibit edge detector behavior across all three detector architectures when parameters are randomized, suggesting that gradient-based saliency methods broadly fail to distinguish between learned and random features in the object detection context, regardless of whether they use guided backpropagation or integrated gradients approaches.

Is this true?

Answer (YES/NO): NO